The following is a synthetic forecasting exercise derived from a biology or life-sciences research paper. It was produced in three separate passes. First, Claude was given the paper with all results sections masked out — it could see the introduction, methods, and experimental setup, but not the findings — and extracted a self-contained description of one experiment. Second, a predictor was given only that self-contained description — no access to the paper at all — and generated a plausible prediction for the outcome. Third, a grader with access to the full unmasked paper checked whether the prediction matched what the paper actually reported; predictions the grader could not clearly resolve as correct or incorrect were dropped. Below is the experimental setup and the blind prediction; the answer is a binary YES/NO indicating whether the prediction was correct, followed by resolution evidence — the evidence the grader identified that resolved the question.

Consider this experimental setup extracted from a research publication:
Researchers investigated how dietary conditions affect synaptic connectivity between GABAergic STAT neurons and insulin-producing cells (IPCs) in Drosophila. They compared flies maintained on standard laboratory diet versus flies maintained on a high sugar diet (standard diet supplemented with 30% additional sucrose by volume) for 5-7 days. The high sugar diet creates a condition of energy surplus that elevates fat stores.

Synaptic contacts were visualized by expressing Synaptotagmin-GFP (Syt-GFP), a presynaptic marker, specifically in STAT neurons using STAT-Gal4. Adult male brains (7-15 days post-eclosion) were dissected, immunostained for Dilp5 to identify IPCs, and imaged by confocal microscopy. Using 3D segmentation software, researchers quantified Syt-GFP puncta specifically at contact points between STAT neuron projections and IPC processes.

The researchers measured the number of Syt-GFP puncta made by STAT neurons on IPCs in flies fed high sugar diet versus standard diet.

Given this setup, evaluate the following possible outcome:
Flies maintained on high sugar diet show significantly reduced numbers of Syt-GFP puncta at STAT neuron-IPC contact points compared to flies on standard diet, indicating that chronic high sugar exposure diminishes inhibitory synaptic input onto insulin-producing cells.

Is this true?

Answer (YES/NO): NO